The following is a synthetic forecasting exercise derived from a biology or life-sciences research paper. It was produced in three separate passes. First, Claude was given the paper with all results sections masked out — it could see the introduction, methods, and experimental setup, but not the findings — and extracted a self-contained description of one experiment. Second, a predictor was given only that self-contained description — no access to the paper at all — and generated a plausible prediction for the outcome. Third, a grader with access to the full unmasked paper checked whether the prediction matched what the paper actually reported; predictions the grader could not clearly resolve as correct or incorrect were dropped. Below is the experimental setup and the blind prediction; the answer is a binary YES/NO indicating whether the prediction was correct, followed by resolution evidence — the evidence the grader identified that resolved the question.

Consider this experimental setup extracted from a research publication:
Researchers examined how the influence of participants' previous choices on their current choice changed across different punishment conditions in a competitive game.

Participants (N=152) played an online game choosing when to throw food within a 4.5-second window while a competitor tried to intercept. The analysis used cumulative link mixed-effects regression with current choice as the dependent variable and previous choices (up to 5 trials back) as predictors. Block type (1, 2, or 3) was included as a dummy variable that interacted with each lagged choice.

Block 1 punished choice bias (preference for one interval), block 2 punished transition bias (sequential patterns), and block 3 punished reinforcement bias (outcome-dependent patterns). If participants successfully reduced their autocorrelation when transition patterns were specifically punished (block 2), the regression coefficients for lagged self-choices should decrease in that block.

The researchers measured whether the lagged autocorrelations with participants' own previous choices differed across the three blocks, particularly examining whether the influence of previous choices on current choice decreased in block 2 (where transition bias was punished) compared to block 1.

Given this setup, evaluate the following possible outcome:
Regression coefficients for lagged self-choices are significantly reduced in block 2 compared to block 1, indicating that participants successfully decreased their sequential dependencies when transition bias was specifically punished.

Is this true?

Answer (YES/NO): YES